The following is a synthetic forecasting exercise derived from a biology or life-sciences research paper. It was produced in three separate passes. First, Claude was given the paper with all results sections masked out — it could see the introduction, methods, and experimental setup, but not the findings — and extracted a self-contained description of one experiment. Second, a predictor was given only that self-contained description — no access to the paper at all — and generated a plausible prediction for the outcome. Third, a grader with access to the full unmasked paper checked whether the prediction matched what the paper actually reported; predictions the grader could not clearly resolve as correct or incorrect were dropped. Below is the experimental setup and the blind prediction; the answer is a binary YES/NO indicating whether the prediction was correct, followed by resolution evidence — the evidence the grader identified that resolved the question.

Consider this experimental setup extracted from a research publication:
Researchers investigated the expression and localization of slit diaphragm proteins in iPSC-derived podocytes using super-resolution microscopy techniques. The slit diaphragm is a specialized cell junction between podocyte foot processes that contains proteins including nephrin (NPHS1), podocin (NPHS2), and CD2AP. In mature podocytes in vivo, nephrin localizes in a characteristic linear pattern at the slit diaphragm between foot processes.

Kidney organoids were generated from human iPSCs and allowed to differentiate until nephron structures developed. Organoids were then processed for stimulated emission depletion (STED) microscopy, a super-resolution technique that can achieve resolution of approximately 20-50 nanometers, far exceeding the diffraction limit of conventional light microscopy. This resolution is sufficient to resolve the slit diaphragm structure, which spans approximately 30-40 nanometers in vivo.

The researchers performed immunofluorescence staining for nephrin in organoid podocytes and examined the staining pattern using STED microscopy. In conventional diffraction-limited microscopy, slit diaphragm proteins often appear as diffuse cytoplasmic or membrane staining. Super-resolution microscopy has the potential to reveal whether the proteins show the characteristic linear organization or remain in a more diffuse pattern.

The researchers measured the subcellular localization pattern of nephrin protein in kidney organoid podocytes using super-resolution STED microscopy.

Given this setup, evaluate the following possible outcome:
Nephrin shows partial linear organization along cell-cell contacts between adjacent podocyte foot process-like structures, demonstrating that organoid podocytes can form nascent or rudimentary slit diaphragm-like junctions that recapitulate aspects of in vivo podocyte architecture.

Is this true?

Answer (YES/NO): NO